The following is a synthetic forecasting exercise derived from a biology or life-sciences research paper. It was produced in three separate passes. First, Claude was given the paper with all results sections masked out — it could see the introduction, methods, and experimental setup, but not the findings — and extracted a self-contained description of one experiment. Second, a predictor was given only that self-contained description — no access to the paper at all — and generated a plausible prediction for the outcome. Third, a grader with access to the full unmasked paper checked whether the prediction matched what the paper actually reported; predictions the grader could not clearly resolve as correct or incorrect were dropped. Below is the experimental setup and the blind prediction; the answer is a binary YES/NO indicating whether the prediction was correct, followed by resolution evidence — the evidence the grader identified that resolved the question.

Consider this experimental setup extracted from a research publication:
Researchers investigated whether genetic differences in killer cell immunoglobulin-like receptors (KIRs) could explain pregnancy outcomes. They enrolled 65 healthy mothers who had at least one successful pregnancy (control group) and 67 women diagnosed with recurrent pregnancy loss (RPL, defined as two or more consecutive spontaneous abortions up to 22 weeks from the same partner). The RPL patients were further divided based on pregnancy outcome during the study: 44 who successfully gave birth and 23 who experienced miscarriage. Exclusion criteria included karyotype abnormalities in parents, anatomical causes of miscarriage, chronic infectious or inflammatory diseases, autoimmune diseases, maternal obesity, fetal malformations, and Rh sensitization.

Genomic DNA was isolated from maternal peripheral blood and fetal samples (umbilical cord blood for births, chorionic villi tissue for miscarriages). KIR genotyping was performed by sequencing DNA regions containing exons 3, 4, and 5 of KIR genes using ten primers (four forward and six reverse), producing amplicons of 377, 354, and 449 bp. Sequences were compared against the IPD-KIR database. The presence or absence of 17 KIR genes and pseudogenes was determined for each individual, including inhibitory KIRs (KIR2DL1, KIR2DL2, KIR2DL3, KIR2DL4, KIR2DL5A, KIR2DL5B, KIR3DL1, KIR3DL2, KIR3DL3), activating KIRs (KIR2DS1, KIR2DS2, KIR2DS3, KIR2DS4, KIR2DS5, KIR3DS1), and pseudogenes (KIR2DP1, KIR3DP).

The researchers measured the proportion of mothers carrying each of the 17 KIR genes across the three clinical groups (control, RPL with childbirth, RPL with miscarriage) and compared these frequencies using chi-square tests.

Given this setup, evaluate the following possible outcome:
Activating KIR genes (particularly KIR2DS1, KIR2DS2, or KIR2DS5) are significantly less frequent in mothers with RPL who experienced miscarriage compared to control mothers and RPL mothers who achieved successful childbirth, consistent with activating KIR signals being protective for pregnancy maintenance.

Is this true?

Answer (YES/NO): NO